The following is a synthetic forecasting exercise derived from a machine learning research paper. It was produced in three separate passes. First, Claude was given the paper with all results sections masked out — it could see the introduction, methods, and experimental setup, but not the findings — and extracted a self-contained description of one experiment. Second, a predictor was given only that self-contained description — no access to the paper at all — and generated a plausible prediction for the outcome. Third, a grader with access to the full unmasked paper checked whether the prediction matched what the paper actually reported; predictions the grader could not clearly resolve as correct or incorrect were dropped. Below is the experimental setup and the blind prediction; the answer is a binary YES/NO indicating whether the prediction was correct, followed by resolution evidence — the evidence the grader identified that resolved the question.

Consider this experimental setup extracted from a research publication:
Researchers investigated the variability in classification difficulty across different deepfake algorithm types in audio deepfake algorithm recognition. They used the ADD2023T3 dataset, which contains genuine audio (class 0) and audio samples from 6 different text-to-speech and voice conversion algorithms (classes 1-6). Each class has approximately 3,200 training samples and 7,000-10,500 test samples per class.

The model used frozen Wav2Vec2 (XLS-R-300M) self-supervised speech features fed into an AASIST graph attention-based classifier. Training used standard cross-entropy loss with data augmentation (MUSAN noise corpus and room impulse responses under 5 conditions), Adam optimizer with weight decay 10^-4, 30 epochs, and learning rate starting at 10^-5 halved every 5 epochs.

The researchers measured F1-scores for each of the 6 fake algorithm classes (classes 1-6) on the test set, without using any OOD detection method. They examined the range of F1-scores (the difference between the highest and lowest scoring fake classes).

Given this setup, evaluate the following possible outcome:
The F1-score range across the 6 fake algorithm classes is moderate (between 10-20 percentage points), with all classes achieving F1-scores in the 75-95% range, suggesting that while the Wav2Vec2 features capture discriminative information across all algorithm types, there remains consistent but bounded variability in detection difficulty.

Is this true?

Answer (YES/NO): NO